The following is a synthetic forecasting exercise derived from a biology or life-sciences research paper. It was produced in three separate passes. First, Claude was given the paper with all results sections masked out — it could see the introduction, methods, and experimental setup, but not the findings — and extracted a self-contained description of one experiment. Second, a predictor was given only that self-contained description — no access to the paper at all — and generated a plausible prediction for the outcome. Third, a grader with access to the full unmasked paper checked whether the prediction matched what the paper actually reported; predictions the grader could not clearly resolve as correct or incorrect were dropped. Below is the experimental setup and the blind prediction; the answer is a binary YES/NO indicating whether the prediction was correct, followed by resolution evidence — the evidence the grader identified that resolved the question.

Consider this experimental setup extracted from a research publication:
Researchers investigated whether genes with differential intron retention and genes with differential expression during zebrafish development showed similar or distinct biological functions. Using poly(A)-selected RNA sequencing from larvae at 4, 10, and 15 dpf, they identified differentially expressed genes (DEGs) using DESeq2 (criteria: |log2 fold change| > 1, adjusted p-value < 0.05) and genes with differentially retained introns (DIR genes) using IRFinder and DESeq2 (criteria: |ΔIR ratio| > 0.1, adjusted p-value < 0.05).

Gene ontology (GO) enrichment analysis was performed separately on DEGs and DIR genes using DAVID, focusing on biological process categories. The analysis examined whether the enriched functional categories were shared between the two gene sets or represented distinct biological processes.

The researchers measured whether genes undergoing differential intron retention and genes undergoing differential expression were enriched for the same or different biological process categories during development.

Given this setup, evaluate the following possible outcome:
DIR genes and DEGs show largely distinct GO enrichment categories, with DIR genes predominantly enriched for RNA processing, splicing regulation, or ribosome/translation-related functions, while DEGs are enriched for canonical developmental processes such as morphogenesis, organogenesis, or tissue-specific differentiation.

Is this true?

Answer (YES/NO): NO